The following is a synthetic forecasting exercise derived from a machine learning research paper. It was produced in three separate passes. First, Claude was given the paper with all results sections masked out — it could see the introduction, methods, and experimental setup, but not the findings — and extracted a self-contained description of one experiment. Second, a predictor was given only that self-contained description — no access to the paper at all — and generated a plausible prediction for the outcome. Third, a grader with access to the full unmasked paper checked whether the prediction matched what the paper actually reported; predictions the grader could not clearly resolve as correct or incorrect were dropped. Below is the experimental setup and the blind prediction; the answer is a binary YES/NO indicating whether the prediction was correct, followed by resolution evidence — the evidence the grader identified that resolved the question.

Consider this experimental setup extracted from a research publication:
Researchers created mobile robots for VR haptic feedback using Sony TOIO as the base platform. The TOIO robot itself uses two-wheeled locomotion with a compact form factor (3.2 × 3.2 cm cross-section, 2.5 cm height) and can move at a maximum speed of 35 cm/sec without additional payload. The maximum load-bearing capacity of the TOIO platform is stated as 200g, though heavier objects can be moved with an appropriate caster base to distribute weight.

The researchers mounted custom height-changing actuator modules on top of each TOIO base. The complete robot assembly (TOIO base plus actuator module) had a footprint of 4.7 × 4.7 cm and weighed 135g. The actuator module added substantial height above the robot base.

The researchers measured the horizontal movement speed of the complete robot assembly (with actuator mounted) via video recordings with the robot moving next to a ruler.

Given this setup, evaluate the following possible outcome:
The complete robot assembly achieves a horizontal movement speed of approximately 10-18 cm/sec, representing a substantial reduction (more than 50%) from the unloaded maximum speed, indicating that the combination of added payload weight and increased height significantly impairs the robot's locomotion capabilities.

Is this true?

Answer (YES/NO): NO